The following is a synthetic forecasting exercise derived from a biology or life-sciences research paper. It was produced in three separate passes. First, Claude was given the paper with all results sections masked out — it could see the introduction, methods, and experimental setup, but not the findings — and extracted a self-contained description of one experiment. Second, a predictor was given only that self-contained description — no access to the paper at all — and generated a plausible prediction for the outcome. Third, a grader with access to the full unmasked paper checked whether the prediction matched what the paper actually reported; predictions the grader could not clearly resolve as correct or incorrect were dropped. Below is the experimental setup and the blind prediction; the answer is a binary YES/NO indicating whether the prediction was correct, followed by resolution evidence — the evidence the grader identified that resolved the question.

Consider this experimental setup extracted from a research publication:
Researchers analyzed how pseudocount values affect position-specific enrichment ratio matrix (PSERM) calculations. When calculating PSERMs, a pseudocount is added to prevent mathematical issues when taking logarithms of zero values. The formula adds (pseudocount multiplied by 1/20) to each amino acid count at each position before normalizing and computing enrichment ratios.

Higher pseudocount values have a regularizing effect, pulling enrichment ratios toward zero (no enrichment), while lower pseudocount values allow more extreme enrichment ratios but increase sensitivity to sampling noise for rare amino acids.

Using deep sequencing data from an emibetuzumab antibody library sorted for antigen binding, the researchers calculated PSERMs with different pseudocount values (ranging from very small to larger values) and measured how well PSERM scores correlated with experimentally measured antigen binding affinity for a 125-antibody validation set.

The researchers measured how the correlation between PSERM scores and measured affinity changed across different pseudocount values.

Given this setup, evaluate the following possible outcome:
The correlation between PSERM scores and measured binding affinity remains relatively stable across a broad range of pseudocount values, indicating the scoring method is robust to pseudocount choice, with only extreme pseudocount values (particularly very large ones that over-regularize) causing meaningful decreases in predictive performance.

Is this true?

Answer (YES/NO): NO